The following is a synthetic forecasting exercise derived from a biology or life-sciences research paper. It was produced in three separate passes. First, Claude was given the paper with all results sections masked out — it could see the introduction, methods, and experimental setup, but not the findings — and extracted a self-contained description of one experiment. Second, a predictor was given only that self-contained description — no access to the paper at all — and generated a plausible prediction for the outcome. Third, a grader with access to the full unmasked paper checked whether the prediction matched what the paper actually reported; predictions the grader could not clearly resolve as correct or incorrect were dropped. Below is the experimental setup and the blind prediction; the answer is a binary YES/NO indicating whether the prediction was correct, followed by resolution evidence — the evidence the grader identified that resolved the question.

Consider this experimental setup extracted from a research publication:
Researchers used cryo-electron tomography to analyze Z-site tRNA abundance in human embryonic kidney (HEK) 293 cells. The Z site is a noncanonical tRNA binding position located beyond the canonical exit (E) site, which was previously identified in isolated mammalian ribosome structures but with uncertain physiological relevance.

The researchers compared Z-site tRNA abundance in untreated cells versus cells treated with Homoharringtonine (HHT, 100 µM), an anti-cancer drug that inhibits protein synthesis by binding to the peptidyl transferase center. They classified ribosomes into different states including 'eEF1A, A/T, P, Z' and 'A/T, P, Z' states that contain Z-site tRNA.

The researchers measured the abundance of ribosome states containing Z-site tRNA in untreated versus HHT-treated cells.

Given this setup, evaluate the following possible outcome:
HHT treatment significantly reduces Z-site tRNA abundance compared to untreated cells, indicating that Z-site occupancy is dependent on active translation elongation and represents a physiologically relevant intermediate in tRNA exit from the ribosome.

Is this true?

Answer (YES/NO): NO